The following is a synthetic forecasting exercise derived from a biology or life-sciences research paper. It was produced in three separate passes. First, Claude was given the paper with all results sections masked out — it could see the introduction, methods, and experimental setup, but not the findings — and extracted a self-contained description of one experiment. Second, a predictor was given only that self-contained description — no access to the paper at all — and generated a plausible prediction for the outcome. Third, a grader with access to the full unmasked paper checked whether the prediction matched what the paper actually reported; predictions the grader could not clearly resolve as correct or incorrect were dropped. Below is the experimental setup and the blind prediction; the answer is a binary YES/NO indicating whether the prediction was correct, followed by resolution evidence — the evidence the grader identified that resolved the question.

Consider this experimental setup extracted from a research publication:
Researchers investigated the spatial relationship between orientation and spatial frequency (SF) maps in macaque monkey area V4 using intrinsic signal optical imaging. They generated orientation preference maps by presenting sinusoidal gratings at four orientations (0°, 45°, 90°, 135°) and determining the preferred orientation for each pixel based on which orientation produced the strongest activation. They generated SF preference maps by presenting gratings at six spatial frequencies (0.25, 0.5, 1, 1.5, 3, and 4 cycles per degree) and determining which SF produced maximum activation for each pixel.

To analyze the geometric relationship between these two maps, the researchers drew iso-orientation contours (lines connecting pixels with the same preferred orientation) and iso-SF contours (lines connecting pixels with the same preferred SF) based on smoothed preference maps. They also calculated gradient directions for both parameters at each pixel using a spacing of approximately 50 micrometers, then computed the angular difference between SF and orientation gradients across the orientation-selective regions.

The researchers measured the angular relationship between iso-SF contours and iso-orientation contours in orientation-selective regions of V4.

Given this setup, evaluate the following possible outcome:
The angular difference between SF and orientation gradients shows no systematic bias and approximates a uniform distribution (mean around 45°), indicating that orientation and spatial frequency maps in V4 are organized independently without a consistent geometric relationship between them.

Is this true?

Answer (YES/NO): NO